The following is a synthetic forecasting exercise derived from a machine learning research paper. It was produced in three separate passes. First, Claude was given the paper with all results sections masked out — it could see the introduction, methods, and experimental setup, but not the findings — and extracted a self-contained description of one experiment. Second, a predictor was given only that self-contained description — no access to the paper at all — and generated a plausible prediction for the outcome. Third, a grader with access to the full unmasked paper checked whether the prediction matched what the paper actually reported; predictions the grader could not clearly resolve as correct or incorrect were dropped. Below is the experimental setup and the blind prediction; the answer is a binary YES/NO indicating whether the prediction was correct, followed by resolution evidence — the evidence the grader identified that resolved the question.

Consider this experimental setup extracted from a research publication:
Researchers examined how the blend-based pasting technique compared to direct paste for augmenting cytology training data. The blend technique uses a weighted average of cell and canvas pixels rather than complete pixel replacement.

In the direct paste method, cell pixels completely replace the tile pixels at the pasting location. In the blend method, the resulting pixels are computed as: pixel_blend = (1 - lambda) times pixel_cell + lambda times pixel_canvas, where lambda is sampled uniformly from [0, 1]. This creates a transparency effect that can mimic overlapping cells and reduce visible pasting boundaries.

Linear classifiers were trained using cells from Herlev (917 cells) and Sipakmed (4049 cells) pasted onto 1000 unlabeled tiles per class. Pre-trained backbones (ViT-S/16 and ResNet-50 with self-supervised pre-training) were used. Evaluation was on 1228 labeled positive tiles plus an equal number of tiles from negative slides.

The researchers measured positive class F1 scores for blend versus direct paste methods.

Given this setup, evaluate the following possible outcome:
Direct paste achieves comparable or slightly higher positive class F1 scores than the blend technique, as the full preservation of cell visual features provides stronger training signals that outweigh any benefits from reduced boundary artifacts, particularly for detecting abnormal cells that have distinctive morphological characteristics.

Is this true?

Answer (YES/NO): NO